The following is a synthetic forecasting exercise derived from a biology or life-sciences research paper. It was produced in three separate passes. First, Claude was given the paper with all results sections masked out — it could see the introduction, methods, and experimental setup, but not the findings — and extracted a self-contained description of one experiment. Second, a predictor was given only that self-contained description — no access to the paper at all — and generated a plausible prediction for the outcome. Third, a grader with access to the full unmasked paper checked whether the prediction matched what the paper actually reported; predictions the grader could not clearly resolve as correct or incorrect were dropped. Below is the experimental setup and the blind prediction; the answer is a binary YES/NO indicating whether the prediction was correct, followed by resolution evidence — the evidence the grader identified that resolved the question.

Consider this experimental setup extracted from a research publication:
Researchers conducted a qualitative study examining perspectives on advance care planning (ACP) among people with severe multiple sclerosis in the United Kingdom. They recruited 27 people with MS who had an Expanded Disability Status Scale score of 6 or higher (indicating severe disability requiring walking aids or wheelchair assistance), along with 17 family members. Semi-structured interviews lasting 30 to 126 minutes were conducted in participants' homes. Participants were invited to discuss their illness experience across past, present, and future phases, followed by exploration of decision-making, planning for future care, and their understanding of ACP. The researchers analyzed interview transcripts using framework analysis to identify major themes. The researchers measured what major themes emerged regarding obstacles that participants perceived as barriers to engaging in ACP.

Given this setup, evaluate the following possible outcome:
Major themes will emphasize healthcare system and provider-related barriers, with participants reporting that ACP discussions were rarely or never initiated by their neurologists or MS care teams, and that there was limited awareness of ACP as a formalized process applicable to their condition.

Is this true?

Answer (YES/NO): YES